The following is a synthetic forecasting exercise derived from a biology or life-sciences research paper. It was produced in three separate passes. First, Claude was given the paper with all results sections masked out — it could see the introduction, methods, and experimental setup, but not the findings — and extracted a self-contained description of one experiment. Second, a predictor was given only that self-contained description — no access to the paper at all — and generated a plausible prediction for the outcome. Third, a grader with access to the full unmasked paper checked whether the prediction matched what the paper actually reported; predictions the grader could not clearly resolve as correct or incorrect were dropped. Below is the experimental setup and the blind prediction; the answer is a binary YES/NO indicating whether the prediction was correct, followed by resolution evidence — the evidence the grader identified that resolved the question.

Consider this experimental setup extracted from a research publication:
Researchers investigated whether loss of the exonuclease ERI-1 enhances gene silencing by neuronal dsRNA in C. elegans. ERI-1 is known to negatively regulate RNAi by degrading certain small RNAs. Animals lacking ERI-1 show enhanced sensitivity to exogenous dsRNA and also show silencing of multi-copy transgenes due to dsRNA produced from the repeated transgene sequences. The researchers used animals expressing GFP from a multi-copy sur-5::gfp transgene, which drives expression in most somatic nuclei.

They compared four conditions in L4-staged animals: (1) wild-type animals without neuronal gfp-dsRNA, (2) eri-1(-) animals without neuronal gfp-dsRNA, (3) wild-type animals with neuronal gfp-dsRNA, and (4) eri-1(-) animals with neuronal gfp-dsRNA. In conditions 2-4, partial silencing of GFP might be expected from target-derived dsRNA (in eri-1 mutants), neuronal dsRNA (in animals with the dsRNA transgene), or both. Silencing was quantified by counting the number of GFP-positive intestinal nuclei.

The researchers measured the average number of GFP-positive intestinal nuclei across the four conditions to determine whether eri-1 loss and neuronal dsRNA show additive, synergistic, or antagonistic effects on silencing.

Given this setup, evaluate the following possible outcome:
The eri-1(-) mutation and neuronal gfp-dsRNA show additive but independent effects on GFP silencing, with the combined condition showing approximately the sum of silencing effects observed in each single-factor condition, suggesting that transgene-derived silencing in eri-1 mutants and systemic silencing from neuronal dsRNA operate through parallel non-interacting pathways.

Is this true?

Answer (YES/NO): NO